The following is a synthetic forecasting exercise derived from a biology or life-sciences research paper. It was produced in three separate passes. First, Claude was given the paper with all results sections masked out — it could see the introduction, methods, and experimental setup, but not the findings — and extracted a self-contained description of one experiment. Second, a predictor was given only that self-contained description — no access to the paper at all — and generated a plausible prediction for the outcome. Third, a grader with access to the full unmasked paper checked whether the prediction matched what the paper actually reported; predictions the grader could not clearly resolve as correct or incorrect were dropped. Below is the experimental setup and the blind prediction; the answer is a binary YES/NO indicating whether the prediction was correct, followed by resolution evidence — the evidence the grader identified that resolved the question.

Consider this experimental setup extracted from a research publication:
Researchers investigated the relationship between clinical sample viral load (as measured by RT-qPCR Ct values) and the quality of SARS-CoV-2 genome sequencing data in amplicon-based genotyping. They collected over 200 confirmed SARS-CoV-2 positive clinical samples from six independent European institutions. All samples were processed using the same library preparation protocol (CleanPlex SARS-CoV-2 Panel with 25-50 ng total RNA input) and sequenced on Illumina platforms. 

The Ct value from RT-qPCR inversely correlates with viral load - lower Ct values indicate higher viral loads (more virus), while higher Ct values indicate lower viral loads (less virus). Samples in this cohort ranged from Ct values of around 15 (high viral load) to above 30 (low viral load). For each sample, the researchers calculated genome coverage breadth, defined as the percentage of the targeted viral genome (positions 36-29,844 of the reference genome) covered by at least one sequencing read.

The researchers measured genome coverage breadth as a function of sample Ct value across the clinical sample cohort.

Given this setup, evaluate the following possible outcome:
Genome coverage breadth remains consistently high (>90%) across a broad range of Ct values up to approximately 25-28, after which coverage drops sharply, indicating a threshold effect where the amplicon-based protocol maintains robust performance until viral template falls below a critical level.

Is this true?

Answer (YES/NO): NO